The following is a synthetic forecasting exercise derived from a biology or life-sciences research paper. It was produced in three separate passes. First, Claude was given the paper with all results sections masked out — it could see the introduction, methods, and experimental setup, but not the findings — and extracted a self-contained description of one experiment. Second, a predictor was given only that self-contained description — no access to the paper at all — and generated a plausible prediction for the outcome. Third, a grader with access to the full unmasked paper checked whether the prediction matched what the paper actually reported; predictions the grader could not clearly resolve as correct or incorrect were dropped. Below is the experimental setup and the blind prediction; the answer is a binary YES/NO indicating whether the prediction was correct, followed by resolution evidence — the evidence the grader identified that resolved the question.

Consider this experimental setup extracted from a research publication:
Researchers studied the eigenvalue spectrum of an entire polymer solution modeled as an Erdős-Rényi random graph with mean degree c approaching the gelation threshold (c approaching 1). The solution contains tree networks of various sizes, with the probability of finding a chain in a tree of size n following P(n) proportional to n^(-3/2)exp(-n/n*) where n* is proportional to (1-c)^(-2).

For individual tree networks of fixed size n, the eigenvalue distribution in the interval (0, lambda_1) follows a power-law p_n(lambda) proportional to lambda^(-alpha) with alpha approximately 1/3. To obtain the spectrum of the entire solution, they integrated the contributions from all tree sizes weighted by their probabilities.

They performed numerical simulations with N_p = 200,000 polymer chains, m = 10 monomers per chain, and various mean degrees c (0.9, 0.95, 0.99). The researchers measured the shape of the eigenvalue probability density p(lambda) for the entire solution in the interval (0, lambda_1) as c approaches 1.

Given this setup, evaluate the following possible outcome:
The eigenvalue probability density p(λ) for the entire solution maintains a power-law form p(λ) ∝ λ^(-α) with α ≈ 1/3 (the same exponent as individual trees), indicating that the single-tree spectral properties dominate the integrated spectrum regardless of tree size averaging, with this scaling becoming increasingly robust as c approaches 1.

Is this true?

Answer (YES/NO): NO